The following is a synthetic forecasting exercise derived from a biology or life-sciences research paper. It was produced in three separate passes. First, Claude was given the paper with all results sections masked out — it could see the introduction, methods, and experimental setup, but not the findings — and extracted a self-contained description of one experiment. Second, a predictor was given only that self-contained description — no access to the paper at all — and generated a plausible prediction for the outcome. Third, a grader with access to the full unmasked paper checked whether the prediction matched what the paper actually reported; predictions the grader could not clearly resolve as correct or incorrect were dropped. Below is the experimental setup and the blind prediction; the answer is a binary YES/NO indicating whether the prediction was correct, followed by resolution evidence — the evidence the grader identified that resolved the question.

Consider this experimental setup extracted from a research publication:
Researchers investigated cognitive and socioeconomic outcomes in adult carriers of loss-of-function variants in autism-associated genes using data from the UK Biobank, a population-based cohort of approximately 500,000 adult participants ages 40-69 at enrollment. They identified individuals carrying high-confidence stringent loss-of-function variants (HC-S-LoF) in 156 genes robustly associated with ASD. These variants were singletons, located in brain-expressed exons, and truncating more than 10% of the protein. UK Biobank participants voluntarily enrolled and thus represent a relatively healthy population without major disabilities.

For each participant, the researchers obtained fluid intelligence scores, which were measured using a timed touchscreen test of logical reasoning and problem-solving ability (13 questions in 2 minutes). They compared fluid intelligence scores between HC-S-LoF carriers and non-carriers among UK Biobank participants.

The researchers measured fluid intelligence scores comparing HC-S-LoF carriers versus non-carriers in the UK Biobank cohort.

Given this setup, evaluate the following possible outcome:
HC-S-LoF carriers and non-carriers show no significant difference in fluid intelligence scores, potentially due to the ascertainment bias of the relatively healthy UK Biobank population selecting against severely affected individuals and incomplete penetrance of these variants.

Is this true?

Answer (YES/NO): NO